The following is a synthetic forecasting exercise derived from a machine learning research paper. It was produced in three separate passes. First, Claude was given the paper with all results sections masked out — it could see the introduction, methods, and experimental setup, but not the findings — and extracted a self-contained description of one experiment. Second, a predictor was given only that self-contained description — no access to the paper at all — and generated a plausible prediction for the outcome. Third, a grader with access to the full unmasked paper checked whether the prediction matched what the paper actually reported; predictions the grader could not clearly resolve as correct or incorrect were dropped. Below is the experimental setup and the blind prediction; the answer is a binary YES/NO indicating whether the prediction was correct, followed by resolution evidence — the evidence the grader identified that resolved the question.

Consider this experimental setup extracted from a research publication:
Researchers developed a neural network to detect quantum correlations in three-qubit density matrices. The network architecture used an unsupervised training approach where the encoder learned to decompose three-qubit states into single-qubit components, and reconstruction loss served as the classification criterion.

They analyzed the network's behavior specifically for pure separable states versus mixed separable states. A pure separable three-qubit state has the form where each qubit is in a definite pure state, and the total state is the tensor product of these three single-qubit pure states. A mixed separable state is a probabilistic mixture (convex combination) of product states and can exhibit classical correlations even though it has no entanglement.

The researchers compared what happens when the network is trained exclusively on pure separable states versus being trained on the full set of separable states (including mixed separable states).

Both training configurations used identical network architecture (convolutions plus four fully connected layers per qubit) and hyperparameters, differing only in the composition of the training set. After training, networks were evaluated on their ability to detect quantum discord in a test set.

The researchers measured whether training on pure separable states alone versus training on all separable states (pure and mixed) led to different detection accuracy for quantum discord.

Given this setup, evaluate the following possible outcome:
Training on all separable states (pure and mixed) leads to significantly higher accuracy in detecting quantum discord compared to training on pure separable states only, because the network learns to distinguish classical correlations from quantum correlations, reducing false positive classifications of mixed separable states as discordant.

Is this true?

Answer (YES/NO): YES